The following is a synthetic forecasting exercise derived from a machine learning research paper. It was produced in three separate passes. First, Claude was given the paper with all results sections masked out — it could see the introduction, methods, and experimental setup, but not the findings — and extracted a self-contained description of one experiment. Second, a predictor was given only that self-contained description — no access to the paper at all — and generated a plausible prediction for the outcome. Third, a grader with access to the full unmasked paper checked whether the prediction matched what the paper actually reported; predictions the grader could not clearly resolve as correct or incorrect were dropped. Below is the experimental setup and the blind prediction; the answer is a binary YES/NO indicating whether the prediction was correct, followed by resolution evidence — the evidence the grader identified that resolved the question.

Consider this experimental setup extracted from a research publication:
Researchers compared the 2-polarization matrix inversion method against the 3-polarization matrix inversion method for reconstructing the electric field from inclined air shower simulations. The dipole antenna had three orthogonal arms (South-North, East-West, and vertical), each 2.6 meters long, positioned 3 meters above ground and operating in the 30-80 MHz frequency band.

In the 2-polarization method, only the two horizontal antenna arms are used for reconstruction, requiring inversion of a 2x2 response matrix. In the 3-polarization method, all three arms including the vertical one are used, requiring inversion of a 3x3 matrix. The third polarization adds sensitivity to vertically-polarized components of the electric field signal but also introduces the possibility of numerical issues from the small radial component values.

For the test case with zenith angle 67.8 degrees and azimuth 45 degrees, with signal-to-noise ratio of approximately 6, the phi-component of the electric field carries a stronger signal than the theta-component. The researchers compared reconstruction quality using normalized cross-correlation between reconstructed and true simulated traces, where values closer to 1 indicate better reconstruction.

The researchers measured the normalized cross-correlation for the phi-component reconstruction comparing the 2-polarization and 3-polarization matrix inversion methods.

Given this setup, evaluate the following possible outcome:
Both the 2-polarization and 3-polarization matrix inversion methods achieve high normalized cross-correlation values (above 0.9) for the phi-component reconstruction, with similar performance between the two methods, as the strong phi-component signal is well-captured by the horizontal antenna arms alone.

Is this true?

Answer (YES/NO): NO